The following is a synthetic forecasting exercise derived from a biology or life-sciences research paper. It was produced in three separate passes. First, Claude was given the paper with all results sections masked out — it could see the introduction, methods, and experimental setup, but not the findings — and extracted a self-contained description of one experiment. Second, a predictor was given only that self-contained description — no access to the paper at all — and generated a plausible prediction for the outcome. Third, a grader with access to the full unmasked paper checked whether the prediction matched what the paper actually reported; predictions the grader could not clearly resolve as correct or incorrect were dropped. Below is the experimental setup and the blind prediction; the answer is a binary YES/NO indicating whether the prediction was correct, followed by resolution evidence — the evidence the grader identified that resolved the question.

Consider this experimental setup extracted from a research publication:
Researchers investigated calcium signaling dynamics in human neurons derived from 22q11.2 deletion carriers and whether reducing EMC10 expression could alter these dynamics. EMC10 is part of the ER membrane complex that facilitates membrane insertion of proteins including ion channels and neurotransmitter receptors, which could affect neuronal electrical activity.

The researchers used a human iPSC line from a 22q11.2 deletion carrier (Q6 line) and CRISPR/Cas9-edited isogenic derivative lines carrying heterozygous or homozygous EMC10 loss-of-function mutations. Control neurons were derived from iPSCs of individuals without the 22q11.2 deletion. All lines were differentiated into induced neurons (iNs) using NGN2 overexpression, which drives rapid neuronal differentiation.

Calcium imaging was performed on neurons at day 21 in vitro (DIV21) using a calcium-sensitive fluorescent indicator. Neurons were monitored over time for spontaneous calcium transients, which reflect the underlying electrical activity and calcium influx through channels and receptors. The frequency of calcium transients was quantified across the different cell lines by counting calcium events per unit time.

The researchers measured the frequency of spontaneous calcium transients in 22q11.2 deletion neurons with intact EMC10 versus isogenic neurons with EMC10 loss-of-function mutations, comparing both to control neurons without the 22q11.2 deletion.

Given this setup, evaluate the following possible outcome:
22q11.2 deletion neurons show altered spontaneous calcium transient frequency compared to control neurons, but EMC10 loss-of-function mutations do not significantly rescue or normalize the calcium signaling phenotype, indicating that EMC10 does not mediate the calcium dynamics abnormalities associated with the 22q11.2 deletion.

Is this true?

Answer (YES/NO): NO